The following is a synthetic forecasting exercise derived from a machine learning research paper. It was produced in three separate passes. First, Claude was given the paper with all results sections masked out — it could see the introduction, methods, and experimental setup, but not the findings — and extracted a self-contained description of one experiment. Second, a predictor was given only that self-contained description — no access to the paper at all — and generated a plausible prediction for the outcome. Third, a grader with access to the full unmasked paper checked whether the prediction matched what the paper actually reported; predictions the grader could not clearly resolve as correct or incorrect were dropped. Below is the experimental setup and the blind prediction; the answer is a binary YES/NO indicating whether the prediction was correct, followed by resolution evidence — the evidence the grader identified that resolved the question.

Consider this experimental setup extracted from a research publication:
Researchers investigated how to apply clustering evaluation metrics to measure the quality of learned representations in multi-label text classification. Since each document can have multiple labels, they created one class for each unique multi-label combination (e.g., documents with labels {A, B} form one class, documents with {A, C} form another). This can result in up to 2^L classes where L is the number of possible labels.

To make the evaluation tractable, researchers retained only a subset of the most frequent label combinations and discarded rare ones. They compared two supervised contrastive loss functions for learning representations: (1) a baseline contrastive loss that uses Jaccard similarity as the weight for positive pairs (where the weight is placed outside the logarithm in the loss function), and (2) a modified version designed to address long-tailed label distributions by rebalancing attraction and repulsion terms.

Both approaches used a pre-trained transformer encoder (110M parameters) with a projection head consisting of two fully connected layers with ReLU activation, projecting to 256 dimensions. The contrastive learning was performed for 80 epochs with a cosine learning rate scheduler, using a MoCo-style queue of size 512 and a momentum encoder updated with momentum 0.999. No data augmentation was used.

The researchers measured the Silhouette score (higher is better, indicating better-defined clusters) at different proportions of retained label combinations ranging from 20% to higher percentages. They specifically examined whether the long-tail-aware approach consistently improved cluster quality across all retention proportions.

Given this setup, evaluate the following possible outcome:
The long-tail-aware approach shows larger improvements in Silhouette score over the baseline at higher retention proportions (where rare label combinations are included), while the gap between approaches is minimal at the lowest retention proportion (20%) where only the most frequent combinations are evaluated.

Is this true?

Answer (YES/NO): NO